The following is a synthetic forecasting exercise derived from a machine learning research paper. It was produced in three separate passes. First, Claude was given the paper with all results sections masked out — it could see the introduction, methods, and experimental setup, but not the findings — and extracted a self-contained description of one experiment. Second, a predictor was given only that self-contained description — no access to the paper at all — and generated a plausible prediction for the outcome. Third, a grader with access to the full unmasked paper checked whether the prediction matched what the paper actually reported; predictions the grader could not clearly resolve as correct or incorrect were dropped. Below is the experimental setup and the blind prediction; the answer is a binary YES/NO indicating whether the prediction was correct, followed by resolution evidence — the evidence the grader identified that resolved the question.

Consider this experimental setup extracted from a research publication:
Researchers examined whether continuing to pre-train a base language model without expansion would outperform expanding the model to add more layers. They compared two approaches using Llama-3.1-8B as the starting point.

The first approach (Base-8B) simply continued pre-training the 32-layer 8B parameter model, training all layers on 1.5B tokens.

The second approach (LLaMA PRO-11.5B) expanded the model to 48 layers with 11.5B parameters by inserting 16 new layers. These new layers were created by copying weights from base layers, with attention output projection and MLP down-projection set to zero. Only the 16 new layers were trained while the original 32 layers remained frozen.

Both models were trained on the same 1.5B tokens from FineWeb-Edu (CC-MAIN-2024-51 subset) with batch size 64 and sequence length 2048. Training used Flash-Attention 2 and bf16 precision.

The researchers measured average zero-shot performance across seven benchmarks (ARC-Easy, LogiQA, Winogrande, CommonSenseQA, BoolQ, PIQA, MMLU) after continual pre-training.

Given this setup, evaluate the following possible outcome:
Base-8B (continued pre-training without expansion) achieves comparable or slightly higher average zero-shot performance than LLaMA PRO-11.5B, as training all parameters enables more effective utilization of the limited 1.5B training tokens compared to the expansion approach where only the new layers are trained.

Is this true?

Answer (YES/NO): NO